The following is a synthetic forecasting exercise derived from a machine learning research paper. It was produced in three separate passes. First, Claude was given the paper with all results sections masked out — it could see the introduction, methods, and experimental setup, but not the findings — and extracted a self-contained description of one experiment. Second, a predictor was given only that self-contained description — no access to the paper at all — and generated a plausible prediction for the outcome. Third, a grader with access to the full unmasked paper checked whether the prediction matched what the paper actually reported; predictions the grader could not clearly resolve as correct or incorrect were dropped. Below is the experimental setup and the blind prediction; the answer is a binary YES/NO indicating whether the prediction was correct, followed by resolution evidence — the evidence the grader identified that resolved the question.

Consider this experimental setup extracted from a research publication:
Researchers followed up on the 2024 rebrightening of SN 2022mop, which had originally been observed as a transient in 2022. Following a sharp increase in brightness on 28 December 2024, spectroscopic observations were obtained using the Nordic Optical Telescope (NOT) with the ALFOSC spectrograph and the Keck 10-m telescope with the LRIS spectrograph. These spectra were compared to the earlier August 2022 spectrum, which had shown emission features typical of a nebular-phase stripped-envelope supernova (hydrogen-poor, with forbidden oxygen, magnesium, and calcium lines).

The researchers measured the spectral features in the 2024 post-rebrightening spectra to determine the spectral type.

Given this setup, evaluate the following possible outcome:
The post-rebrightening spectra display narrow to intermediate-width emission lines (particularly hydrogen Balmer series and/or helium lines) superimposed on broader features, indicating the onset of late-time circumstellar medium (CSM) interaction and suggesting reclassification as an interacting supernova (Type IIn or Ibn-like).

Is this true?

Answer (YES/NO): YES